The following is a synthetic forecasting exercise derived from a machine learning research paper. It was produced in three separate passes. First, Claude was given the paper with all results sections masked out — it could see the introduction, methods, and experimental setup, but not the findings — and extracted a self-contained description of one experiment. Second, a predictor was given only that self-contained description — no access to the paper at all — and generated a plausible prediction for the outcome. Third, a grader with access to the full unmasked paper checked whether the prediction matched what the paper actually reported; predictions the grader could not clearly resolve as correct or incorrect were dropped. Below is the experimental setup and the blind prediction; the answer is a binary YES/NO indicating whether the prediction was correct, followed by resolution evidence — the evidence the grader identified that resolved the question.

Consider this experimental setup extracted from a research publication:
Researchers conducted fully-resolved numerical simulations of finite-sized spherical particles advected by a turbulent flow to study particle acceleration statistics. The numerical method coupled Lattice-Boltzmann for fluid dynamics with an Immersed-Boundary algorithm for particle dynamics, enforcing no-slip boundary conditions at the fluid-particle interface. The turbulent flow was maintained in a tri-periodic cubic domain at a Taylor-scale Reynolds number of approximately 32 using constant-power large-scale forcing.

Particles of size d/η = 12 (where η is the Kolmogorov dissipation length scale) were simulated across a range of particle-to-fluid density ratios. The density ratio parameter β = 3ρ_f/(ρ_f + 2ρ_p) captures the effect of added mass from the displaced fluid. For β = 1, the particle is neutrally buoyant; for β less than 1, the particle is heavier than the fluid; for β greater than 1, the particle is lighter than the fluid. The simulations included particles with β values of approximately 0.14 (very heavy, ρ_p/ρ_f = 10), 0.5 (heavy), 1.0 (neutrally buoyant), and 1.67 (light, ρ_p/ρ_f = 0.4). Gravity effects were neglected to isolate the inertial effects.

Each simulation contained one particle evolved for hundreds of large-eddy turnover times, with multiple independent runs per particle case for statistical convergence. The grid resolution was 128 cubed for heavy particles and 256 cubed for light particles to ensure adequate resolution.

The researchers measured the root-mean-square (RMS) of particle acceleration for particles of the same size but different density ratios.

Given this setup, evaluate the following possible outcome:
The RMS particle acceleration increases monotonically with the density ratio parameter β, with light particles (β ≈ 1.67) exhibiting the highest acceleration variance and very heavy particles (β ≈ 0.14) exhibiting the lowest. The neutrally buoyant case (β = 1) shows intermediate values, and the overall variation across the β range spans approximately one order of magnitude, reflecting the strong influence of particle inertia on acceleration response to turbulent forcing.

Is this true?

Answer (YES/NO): NO